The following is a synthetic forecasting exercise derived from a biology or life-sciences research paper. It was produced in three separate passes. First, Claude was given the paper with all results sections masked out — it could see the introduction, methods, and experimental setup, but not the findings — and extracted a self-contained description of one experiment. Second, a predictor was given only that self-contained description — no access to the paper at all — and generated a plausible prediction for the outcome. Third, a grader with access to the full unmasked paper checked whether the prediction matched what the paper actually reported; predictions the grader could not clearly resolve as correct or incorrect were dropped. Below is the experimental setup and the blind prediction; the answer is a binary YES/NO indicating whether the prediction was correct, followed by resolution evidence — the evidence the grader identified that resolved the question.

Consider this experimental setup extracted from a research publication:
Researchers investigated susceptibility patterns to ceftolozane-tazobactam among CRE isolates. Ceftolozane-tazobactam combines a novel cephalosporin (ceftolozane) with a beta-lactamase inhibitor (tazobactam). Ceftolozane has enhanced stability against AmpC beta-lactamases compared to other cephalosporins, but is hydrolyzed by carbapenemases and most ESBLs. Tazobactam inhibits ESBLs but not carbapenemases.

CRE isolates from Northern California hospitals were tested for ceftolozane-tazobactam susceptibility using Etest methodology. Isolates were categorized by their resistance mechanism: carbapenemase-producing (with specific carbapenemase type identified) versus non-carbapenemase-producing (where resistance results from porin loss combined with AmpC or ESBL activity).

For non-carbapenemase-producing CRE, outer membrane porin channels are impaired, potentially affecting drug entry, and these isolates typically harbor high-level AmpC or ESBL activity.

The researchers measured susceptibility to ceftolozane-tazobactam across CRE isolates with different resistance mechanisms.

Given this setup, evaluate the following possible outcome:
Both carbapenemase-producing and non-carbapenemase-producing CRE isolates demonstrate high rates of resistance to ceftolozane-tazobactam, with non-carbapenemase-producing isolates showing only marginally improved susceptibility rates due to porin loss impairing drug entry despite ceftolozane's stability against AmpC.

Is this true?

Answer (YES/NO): NO